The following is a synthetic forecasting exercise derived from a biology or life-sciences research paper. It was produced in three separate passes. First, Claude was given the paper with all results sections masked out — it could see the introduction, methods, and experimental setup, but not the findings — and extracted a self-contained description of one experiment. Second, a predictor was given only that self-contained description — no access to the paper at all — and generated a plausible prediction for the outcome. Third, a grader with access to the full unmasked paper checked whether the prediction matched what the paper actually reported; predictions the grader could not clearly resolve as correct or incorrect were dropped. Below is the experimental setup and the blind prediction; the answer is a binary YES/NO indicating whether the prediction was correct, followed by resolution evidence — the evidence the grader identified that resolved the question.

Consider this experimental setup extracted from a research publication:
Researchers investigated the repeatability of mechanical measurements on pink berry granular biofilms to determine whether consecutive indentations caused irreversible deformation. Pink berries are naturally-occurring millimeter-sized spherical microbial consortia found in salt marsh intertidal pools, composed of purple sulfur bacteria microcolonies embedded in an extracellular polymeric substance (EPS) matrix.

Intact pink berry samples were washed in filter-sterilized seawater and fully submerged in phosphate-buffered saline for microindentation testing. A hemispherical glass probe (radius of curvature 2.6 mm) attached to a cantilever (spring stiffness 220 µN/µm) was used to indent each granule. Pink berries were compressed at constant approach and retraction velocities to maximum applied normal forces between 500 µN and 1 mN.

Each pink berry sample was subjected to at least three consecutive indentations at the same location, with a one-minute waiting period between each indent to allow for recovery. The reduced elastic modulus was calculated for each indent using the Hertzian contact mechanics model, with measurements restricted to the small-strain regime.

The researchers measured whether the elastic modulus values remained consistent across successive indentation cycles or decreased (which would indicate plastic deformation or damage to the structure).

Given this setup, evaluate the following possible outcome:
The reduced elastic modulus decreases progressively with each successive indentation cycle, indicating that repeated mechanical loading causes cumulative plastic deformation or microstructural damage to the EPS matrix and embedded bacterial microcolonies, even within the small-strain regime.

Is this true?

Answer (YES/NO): NO